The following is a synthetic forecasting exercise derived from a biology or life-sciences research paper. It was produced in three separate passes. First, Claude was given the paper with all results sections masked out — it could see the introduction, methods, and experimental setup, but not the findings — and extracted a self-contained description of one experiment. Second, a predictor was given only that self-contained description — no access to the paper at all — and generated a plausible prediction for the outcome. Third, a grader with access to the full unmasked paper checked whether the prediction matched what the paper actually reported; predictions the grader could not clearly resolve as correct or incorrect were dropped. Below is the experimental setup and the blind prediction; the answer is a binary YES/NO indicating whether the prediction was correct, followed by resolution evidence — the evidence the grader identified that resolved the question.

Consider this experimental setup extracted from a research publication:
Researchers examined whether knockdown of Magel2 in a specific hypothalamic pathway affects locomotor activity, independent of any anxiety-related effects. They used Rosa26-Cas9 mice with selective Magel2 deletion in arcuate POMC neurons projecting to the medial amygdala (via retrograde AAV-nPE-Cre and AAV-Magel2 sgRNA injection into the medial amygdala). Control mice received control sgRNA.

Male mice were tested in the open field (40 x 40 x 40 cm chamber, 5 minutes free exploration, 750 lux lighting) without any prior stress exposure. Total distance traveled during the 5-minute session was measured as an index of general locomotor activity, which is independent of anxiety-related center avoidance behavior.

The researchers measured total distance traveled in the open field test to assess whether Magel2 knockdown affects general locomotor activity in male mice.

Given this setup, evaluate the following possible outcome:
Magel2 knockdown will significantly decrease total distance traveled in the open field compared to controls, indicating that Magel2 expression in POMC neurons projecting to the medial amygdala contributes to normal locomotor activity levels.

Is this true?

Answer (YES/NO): NO